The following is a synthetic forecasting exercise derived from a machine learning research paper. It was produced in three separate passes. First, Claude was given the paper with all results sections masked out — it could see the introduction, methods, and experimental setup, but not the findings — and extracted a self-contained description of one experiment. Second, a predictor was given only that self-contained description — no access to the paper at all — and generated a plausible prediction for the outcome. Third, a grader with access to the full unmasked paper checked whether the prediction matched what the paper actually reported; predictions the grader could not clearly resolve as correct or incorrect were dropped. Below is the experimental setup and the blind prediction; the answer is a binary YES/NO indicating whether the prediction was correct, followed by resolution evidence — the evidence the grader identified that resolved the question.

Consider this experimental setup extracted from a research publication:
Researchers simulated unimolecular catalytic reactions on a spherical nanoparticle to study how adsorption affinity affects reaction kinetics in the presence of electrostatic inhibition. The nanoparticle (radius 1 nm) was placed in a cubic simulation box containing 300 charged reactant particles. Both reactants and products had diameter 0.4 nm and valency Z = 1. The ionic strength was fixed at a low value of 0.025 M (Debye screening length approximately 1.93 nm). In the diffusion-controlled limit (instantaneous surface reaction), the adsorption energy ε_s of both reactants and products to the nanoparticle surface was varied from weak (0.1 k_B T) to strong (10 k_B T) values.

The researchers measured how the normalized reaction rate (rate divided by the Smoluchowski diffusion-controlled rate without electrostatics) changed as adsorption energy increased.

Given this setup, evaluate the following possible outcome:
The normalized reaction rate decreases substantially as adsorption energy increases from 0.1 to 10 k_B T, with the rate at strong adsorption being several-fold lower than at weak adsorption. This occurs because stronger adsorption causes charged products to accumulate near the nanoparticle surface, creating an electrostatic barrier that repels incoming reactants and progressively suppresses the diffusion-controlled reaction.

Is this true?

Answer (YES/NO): YES